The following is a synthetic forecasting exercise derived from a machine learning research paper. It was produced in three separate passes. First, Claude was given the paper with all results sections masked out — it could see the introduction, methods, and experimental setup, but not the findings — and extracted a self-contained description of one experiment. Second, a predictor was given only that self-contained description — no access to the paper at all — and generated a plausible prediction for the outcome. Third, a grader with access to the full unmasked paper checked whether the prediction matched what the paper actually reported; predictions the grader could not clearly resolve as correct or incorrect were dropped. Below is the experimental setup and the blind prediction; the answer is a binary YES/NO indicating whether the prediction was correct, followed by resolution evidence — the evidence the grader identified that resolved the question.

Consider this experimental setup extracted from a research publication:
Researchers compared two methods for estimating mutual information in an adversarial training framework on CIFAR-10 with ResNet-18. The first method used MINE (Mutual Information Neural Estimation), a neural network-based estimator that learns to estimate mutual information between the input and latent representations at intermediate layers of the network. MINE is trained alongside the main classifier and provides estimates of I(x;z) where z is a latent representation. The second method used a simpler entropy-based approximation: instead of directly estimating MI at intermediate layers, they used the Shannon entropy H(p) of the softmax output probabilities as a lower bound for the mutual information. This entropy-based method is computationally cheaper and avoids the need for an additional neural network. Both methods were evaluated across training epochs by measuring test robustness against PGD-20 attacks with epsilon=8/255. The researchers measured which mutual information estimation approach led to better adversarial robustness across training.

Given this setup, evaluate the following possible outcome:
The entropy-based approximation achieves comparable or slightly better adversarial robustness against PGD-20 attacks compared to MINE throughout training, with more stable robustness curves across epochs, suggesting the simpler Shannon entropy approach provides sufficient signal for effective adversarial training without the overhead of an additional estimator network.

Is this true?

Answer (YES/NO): NO